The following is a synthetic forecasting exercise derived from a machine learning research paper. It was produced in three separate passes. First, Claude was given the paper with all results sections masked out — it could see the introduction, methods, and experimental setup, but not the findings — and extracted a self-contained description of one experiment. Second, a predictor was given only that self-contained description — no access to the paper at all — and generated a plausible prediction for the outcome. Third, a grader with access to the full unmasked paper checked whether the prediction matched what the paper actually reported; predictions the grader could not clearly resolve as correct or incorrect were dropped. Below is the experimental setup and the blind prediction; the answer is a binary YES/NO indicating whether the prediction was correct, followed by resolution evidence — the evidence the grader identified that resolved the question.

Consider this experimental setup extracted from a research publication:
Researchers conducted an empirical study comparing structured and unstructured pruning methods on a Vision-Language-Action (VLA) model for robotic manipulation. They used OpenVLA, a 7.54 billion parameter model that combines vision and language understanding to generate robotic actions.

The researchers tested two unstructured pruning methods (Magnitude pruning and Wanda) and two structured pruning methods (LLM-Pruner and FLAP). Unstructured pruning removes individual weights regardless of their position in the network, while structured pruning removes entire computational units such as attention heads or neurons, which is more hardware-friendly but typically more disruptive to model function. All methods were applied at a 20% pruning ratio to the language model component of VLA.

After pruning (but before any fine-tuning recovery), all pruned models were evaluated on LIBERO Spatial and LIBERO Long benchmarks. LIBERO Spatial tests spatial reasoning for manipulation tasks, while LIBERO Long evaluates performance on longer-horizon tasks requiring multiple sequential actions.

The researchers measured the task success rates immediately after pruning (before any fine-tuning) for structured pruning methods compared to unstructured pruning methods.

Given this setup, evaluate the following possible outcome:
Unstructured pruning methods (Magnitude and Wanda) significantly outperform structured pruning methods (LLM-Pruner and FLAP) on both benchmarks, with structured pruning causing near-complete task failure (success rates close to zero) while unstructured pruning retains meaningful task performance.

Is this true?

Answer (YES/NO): YES